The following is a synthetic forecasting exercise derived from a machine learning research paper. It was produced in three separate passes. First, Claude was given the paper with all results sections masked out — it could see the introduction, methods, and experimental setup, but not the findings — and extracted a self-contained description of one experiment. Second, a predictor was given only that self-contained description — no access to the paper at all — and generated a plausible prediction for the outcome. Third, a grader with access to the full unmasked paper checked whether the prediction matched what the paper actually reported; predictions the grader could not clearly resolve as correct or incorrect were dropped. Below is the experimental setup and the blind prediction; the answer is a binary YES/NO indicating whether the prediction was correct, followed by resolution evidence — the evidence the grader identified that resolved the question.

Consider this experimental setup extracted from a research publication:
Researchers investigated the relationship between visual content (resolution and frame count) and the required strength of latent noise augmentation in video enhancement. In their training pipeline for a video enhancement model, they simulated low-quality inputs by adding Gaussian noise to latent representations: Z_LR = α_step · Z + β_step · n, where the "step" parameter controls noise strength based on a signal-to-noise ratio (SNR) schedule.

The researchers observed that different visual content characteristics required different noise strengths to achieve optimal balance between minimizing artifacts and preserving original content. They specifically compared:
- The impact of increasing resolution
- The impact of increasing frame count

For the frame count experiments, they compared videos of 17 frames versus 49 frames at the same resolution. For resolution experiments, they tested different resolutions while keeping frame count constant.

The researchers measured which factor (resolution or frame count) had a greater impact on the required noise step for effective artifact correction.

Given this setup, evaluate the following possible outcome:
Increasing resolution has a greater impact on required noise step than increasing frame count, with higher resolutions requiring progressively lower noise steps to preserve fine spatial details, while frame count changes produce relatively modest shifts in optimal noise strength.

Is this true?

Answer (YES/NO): NO